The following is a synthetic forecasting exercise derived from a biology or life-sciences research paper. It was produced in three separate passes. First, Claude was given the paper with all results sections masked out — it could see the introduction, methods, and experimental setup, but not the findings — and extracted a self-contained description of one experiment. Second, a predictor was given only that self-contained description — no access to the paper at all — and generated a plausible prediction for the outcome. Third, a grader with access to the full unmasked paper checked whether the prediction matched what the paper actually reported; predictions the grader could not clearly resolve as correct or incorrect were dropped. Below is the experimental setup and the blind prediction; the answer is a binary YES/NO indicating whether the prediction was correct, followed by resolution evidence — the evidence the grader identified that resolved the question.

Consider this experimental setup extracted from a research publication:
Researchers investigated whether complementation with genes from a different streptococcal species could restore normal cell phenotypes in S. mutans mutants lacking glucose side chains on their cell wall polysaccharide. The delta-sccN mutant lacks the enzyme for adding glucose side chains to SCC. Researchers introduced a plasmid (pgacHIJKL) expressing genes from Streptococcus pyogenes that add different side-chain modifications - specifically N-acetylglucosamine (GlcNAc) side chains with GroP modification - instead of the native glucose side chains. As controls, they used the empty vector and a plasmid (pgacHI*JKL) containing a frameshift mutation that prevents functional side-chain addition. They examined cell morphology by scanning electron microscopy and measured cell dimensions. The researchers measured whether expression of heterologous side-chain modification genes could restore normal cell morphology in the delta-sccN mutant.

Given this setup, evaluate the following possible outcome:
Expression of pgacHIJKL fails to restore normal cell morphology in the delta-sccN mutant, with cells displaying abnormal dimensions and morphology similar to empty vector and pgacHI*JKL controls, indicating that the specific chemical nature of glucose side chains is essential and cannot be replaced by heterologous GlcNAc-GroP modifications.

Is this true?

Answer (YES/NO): NO